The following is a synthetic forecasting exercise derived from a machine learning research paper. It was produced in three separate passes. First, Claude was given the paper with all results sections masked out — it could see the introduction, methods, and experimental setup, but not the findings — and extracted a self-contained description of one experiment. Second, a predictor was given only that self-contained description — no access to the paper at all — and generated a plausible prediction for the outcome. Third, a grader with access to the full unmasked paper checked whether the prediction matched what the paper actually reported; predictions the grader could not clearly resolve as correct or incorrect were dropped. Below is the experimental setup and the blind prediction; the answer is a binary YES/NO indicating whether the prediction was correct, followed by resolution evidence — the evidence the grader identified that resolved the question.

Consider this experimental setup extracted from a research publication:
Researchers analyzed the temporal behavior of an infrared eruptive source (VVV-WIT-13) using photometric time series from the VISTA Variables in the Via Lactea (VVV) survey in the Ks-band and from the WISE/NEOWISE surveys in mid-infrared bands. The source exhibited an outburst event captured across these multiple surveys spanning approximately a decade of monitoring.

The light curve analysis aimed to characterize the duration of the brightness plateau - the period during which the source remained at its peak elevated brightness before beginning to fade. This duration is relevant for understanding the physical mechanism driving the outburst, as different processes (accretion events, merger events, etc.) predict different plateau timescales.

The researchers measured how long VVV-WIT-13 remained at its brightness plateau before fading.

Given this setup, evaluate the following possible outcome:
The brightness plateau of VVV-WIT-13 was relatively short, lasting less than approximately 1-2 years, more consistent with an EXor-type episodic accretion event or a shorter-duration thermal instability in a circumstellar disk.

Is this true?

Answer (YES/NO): NO